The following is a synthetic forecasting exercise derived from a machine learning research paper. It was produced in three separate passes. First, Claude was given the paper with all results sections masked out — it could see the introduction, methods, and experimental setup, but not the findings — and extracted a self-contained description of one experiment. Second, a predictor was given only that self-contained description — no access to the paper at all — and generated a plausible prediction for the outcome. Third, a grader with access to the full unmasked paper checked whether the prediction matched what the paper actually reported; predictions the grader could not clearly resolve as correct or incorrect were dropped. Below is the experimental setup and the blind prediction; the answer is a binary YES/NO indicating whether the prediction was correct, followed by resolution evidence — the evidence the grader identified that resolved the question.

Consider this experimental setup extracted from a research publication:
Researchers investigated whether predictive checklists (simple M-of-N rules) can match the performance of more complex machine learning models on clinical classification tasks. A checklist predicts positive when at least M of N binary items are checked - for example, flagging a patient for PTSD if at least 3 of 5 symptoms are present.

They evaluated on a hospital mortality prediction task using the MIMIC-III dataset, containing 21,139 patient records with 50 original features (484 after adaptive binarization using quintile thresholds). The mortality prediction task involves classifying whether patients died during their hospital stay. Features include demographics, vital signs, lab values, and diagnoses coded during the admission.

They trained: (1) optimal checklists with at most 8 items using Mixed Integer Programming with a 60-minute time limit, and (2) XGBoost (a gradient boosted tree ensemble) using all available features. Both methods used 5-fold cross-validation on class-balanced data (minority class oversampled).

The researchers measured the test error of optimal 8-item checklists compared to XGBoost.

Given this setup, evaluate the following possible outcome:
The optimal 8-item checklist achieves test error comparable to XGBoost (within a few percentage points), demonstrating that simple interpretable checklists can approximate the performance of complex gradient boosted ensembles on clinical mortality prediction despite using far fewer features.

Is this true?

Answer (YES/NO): YES